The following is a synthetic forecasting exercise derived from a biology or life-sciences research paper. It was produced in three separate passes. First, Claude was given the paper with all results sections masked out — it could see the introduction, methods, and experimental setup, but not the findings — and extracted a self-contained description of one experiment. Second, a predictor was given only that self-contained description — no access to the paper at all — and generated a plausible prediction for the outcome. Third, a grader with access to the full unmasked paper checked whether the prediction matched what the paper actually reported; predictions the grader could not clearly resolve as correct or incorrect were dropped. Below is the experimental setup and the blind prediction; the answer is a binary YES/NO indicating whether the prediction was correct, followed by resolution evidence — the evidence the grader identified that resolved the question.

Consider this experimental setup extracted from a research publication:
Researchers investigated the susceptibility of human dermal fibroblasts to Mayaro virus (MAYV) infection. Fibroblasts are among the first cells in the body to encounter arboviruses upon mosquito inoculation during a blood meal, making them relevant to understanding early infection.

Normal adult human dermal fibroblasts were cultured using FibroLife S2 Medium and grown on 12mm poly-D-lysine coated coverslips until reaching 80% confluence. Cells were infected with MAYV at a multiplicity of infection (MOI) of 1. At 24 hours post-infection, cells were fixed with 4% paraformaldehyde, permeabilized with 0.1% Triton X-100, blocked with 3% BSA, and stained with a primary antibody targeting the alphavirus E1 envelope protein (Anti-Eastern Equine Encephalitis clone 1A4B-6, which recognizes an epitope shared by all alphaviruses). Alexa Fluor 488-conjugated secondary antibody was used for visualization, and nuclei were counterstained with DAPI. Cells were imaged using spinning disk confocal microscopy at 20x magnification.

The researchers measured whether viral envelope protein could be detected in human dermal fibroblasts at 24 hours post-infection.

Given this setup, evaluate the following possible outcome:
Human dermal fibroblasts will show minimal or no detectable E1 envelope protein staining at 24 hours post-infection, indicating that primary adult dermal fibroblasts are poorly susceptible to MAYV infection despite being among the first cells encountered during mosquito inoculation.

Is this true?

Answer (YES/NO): NO